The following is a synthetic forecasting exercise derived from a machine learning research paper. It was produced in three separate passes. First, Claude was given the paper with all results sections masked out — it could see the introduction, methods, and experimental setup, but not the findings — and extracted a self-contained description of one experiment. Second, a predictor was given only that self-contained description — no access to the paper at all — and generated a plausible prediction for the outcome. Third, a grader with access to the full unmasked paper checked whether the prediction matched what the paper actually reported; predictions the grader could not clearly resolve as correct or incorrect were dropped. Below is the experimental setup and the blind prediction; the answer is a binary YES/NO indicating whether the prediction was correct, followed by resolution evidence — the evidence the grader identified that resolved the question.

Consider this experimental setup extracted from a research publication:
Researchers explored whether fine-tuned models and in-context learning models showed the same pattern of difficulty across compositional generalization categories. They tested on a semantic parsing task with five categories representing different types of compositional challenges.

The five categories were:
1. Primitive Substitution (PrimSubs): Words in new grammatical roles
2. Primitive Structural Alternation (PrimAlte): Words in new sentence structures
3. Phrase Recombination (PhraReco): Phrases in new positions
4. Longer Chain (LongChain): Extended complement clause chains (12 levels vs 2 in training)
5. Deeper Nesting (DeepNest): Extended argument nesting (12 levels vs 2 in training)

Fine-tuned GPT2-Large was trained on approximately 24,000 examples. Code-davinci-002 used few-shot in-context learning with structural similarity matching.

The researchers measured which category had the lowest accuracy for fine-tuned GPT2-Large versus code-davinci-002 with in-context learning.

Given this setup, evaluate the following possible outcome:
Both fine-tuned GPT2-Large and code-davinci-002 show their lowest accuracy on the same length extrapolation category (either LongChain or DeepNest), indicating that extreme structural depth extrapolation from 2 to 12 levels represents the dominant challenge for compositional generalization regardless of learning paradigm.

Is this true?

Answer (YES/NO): YES